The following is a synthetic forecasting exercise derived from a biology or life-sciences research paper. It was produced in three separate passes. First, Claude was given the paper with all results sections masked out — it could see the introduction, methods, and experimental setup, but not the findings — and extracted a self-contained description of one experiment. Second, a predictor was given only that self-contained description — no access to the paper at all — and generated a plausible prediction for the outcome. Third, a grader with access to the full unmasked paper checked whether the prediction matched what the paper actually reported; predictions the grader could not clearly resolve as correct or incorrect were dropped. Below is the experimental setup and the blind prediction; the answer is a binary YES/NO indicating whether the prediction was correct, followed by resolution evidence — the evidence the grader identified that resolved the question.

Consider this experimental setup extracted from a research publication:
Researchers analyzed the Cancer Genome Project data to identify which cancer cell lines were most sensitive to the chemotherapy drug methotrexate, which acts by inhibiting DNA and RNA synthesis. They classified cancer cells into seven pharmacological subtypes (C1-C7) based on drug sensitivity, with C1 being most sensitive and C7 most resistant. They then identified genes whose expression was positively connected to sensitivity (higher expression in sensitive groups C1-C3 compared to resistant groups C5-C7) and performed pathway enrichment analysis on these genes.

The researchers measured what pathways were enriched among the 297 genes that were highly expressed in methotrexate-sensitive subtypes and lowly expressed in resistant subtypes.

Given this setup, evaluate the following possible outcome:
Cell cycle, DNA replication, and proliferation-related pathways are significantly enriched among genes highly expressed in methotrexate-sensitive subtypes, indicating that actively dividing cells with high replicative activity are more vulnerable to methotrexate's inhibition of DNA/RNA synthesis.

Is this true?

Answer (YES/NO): YES